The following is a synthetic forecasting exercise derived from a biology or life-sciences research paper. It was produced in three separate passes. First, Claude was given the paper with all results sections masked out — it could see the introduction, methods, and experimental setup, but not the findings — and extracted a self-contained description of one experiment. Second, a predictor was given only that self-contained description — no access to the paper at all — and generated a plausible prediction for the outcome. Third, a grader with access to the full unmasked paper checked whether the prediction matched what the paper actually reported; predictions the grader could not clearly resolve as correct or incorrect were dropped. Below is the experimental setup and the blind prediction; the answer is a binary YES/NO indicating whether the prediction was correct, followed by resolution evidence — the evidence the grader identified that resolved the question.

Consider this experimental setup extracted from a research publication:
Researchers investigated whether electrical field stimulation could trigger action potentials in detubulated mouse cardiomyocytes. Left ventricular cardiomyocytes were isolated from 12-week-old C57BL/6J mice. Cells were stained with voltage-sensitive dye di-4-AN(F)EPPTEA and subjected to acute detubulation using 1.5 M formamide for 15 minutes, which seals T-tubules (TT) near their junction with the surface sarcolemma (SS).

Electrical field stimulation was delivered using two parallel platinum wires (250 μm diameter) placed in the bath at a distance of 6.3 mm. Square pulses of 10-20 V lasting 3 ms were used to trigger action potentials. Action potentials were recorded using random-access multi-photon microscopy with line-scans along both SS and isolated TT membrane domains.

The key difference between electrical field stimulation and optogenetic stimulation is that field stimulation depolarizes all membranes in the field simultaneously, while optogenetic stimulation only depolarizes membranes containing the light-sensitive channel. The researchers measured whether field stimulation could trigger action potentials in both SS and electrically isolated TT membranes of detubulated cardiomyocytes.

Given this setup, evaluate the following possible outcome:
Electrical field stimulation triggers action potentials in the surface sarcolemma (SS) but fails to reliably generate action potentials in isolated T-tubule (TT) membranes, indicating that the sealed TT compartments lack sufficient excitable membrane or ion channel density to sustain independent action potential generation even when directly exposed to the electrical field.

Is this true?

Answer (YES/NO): NO